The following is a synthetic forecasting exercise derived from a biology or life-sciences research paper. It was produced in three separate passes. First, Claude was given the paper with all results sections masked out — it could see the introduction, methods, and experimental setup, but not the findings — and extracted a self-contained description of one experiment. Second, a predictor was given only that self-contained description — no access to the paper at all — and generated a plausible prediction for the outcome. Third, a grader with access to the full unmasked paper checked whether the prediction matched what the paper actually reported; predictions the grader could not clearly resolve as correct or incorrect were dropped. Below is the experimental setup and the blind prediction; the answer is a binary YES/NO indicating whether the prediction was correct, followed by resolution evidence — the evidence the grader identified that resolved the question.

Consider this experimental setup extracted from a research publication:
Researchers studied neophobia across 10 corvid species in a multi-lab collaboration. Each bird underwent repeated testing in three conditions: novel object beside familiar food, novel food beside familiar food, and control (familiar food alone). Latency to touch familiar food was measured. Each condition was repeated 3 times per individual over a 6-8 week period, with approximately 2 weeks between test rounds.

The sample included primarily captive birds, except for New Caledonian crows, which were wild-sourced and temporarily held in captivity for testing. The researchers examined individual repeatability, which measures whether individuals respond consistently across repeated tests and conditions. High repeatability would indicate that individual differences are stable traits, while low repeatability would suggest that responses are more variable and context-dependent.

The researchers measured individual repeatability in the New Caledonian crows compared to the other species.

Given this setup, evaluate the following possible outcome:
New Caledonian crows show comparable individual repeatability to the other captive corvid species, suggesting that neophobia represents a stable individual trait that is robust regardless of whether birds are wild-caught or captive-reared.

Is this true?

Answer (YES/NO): NO